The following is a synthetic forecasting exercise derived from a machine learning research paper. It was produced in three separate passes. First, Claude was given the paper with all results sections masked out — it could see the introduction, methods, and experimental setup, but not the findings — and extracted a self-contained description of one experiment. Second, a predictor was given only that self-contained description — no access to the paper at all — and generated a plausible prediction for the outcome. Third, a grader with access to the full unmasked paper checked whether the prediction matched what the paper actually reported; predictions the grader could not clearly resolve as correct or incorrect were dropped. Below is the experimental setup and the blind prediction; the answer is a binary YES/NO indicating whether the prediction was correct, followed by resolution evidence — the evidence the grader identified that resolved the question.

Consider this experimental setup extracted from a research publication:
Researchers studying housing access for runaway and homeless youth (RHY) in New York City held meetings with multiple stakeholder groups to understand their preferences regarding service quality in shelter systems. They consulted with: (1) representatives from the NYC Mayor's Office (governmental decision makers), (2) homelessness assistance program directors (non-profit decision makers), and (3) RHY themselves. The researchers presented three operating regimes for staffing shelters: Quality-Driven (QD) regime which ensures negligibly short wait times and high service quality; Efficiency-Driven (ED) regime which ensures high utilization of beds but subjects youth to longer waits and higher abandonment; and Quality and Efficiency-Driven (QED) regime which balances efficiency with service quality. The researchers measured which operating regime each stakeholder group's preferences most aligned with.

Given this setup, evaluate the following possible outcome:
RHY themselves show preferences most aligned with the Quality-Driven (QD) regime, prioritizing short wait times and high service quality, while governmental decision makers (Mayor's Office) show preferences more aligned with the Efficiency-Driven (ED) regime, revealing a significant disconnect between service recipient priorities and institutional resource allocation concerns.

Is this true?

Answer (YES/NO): YES